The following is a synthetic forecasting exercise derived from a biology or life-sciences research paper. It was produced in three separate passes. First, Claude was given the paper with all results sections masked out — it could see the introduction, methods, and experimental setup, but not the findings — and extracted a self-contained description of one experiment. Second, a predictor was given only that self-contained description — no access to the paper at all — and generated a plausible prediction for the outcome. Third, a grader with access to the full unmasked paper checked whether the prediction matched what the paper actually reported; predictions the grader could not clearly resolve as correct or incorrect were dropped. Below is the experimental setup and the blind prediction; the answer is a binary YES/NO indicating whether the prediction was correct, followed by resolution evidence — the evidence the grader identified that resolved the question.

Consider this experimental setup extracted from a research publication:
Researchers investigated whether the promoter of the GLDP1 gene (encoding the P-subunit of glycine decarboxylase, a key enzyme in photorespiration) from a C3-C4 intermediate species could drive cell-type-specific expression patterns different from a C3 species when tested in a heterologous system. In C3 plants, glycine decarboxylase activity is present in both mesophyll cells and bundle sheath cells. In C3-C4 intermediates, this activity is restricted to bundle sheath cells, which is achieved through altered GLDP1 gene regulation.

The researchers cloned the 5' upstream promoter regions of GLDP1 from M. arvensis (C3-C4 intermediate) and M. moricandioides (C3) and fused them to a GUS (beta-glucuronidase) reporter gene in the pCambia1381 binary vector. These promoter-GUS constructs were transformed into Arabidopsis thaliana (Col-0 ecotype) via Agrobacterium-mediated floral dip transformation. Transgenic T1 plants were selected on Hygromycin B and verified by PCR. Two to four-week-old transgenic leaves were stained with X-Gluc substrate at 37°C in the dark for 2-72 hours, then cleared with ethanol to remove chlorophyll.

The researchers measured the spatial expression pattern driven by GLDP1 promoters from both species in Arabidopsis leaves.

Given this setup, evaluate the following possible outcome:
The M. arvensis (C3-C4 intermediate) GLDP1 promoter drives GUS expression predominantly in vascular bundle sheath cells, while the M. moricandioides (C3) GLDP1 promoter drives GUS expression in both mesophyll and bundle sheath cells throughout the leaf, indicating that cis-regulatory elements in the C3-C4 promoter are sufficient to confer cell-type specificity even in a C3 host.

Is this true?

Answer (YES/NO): YES